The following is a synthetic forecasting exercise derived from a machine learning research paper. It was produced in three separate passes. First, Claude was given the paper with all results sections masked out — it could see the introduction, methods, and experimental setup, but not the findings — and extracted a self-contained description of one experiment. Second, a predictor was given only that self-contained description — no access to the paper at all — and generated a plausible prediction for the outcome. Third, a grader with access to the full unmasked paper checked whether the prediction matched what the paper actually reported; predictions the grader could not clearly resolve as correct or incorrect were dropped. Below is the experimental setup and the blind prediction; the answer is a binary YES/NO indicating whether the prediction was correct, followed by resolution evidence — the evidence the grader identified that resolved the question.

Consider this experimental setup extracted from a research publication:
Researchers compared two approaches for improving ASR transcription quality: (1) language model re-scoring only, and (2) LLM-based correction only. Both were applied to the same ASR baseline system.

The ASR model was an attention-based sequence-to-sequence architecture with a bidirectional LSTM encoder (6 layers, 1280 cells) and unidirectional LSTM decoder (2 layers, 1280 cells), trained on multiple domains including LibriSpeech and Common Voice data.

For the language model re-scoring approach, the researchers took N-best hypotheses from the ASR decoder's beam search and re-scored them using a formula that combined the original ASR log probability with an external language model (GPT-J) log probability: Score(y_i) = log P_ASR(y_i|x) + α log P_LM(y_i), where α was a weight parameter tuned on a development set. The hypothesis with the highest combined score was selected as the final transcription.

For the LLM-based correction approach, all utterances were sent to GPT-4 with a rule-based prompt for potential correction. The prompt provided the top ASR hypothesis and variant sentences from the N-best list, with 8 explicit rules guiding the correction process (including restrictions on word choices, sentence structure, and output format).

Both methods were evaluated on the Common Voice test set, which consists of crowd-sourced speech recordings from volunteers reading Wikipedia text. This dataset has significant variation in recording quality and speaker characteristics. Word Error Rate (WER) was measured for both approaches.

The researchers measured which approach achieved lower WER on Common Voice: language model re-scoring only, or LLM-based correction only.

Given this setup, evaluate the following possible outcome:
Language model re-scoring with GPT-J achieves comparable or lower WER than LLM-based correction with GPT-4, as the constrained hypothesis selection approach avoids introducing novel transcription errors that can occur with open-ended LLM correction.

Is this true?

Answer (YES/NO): YES